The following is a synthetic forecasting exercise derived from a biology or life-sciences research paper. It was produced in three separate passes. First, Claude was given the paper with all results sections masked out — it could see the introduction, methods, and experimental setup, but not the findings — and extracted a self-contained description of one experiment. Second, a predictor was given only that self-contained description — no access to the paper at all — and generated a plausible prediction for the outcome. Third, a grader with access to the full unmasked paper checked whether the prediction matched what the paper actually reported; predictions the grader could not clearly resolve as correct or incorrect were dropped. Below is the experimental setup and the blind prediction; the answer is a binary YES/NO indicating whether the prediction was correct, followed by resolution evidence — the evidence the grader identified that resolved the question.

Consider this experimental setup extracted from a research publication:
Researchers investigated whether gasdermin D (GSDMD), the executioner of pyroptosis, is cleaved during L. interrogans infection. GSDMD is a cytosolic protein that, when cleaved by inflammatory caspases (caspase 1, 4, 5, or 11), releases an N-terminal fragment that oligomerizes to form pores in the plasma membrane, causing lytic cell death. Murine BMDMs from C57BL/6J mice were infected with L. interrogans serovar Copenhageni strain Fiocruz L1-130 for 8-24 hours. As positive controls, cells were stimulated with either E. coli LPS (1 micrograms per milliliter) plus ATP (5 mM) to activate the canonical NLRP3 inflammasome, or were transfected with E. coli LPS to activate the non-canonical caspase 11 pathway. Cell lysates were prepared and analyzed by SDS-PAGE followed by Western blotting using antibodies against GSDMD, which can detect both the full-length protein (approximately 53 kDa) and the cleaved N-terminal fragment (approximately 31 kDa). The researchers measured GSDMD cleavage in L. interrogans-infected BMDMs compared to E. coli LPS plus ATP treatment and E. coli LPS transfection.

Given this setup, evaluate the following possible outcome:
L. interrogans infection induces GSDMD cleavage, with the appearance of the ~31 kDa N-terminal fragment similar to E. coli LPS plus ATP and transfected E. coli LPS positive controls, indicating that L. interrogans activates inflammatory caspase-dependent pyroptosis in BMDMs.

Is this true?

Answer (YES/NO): NO